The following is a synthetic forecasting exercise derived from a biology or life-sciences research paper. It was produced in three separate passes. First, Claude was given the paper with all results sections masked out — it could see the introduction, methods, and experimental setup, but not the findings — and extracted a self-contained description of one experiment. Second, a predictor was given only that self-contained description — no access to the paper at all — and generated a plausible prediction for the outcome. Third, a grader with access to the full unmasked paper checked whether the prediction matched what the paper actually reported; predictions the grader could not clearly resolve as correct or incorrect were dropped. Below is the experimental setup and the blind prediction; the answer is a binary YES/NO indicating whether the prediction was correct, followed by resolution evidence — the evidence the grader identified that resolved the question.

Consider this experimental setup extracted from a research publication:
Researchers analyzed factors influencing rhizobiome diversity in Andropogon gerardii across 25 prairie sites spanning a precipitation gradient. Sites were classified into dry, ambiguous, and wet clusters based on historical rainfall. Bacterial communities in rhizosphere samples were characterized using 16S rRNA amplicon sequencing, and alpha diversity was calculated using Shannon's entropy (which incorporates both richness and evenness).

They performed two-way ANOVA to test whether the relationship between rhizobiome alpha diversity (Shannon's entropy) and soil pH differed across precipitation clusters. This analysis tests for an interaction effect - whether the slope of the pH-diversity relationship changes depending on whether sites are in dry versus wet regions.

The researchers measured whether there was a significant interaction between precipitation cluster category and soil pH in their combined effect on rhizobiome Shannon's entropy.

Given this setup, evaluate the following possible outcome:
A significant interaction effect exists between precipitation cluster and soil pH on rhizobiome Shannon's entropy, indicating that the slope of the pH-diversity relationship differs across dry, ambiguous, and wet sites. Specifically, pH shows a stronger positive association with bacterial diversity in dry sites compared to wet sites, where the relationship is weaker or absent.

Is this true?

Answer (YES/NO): NO